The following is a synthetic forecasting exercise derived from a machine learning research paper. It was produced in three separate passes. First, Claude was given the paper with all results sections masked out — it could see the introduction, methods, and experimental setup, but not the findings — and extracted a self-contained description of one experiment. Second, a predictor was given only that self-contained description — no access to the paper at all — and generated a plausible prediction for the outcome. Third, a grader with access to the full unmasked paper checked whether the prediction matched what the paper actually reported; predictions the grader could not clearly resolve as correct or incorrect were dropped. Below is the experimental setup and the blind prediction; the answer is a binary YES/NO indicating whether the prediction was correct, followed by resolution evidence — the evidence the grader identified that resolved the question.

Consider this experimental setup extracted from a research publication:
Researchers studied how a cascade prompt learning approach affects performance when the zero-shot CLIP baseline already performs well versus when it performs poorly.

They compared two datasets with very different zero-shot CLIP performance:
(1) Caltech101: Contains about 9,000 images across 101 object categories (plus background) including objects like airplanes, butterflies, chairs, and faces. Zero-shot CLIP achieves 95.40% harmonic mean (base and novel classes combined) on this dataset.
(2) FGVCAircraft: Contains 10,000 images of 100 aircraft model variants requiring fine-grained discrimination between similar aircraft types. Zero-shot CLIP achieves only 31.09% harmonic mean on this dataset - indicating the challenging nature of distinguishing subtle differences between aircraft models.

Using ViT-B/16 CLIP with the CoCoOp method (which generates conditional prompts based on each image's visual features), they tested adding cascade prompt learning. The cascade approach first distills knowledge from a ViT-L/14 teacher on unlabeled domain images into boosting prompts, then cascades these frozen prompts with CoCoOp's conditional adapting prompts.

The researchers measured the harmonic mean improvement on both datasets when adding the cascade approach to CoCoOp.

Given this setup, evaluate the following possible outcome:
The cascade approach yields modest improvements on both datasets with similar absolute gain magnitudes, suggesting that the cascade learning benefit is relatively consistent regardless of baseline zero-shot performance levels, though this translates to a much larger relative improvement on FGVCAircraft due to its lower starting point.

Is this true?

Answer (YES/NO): NO